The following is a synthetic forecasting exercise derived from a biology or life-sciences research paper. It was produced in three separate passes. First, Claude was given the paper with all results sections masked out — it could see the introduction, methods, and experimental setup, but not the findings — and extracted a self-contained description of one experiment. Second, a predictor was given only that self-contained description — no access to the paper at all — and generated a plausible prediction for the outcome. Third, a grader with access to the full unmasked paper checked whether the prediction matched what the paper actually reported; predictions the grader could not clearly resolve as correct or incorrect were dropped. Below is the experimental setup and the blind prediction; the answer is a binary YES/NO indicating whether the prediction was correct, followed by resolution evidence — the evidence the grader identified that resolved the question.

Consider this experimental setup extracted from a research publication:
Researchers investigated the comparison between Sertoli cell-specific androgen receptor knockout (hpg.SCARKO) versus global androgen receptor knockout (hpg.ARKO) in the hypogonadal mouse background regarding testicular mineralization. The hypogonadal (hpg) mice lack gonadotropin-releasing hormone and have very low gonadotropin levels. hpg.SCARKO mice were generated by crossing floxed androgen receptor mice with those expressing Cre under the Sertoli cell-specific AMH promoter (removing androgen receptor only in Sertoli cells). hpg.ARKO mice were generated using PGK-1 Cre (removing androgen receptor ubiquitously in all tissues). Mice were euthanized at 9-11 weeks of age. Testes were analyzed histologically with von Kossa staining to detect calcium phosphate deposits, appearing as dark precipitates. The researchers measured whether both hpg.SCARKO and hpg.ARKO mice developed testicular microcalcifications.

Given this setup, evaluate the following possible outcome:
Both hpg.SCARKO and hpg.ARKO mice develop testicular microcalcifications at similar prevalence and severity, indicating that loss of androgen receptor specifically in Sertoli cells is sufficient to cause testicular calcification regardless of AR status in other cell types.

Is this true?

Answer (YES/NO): NO